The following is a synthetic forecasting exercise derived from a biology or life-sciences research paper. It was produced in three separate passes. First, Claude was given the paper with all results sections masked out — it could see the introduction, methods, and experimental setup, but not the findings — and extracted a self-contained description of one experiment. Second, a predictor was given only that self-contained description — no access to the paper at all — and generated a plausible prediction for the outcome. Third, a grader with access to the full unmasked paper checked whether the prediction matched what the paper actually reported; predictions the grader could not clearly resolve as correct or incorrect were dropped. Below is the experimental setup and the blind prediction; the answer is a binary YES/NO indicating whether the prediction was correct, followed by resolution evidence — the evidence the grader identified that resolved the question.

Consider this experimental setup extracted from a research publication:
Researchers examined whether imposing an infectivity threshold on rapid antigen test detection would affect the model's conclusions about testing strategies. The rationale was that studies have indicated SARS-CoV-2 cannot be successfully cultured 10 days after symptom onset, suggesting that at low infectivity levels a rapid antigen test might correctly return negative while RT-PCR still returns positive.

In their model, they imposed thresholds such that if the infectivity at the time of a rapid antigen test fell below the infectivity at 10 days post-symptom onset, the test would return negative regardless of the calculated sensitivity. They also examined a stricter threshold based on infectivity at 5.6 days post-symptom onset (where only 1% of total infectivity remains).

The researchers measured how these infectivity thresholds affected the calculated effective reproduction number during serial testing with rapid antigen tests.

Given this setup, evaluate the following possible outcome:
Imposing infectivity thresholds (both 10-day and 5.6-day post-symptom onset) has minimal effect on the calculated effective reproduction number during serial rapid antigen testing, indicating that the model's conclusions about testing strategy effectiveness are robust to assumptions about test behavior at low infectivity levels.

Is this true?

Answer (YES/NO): NO